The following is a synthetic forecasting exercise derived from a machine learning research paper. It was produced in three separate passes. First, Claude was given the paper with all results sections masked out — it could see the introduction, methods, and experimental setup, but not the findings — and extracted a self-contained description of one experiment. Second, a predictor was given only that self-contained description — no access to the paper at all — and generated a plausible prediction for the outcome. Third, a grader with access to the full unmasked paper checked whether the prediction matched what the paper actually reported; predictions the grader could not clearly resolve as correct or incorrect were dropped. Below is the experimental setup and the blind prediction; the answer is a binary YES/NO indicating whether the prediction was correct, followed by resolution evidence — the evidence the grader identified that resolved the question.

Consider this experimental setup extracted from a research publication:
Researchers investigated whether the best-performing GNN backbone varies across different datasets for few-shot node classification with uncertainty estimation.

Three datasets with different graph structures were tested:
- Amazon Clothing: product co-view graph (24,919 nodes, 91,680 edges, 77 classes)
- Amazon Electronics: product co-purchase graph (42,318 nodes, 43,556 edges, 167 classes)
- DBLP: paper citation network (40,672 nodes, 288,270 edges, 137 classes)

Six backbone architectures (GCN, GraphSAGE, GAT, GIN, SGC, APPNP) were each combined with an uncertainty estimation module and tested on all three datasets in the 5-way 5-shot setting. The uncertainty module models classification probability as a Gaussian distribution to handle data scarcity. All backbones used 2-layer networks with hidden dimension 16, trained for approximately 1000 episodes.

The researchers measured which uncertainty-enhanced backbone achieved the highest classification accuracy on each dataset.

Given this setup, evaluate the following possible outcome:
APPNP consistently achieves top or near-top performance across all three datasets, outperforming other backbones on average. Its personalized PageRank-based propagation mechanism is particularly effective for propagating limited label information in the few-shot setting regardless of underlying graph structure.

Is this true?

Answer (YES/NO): NO